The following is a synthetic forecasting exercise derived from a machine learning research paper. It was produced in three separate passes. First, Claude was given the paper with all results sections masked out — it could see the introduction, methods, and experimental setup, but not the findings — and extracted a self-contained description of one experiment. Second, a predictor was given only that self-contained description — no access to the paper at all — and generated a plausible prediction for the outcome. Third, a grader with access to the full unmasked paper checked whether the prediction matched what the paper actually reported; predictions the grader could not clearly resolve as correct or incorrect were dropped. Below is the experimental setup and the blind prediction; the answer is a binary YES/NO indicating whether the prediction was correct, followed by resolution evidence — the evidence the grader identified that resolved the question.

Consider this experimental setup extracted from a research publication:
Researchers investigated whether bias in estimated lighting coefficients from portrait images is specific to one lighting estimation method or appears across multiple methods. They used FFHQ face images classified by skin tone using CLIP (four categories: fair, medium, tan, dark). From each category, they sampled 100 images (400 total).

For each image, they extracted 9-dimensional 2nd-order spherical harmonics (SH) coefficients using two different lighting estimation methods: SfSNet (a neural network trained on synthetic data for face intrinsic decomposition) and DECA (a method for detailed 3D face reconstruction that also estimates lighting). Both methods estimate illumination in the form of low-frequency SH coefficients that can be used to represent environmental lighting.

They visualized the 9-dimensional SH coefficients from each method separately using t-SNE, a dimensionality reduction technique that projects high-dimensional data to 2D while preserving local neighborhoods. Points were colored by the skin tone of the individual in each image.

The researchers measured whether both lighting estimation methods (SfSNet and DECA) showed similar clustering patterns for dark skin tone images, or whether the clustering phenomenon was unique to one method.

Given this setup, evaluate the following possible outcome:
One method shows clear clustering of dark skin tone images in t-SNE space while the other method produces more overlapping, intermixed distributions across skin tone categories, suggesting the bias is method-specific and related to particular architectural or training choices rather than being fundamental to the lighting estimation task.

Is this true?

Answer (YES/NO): NO